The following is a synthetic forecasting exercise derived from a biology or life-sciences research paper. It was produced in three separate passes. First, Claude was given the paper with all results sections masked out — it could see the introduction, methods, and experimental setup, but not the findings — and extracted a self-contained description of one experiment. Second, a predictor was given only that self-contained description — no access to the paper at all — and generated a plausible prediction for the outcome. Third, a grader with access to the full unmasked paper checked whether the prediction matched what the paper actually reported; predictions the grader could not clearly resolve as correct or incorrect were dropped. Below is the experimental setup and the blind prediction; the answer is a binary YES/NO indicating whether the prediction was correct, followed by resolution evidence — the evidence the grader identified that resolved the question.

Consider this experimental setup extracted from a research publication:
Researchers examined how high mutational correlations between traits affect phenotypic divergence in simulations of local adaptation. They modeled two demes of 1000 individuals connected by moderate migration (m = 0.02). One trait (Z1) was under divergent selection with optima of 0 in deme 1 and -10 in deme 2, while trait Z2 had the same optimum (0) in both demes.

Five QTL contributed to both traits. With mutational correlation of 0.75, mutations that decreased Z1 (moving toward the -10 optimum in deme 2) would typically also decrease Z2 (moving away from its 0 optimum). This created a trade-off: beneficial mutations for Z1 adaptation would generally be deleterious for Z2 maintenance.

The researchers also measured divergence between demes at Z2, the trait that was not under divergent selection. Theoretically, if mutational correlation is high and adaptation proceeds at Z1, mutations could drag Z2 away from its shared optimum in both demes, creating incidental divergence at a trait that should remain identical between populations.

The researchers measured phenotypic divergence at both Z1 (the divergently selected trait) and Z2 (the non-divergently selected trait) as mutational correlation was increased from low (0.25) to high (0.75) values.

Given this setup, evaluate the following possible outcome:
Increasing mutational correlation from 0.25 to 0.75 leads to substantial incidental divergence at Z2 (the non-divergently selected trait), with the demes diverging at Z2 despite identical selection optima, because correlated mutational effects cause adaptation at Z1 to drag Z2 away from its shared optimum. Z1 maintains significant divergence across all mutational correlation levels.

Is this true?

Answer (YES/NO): NO